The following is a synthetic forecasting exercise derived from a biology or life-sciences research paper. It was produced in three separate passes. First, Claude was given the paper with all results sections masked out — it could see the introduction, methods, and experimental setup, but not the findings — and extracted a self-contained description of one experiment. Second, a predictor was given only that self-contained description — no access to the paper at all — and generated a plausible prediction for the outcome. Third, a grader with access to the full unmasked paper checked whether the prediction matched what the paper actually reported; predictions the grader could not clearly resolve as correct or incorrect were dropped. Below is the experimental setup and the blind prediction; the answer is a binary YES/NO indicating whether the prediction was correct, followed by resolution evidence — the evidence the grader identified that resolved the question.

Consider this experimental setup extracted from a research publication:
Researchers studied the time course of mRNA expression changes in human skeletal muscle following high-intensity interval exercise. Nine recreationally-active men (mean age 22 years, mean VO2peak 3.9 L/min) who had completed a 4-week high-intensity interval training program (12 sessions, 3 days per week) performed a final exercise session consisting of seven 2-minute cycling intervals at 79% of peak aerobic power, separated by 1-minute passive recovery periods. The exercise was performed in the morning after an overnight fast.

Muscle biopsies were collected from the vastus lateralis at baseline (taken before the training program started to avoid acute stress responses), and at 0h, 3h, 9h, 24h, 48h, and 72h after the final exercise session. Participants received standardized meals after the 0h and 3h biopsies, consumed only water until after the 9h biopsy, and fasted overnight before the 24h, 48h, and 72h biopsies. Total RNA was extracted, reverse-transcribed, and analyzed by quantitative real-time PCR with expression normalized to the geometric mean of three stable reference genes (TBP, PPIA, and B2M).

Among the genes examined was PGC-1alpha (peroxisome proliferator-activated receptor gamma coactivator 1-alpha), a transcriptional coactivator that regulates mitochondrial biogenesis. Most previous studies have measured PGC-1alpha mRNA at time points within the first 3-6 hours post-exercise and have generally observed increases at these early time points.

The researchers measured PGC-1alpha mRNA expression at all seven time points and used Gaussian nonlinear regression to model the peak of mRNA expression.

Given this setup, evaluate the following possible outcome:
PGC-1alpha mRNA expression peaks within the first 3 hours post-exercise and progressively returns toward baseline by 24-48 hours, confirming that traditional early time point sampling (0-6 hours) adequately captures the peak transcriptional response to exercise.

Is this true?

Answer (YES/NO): NO